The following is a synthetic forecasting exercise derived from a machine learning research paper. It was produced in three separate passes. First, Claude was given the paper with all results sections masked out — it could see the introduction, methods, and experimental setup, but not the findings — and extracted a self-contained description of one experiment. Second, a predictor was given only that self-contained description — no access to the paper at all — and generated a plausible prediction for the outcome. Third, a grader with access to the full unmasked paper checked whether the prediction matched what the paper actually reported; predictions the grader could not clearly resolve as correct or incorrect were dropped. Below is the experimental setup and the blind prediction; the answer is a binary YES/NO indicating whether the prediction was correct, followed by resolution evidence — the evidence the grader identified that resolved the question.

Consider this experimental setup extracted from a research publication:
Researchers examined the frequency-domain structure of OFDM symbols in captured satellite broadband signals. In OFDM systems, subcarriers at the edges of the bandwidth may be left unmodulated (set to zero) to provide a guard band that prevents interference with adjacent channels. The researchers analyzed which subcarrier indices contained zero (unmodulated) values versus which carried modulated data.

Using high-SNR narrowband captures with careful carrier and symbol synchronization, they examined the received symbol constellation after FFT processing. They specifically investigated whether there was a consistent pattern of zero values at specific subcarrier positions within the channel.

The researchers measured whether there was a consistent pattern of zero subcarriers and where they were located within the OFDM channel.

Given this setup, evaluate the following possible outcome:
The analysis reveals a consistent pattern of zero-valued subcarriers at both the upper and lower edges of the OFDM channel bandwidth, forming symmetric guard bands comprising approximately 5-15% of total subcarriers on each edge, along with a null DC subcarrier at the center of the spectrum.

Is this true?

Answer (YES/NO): NO